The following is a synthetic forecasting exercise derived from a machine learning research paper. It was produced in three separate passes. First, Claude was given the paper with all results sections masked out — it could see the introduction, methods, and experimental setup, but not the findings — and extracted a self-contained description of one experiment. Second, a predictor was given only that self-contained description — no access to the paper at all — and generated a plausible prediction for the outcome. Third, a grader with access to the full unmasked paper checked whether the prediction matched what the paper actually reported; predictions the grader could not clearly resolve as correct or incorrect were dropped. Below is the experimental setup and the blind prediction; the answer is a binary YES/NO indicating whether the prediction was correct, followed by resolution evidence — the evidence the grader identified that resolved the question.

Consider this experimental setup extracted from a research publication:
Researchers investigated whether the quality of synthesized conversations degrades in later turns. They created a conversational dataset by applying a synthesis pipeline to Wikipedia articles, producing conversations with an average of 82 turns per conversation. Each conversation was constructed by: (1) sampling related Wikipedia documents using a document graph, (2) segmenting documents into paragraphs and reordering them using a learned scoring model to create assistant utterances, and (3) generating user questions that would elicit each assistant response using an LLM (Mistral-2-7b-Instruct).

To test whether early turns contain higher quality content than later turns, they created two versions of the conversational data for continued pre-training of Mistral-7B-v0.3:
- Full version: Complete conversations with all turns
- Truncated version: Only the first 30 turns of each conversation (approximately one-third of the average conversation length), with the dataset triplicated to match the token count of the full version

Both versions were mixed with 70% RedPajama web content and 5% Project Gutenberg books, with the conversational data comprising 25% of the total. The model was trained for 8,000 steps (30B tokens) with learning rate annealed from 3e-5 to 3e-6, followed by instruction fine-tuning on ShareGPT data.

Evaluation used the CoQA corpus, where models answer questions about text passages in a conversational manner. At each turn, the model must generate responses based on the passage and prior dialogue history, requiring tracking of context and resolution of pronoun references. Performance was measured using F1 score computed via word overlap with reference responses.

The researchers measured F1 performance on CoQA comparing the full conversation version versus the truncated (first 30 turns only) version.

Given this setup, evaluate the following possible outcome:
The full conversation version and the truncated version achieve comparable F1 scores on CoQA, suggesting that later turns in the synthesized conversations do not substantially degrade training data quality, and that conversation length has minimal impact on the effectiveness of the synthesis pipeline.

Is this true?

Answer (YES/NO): NO